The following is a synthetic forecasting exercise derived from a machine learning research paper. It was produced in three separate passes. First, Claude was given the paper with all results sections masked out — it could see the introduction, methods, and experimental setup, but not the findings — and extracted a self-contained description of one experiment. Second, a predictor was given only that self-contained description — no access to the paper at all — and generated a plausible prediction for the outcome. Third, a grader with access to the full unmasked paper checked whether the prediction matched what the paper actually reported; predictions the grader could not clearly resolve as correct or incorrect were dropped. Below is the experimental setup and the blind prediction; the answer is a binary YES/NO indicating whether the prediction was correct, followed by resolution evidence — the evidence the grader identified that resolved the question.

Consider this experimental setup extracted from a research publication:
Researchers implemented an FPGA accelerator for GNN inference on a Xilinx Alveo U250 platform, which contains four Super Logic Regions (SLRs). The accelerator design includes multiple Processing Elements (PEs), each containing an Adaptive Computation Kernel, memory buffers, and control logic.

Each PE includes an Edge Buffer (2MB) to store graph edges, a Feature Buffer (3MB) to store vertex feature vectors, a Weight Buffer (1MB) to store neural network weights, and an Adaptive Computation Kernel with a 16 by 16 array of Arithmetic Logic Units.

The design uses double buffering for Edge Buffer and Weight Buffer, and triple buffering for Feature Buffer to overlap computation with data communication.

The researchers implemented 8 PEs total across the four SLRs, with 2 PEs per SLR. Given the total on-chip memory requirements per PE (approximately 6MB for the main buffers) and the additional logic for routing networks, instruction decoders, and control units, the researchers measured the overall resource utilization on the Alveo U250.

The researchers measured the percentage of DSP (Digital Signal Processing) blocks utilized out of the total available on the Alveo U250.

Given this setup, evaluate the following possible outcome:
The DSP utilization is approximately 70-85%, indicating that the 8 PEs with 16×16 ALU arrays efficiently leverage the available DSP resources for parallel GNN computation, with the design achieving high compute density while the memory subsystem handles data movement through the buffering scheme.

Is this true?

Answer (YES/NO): YES